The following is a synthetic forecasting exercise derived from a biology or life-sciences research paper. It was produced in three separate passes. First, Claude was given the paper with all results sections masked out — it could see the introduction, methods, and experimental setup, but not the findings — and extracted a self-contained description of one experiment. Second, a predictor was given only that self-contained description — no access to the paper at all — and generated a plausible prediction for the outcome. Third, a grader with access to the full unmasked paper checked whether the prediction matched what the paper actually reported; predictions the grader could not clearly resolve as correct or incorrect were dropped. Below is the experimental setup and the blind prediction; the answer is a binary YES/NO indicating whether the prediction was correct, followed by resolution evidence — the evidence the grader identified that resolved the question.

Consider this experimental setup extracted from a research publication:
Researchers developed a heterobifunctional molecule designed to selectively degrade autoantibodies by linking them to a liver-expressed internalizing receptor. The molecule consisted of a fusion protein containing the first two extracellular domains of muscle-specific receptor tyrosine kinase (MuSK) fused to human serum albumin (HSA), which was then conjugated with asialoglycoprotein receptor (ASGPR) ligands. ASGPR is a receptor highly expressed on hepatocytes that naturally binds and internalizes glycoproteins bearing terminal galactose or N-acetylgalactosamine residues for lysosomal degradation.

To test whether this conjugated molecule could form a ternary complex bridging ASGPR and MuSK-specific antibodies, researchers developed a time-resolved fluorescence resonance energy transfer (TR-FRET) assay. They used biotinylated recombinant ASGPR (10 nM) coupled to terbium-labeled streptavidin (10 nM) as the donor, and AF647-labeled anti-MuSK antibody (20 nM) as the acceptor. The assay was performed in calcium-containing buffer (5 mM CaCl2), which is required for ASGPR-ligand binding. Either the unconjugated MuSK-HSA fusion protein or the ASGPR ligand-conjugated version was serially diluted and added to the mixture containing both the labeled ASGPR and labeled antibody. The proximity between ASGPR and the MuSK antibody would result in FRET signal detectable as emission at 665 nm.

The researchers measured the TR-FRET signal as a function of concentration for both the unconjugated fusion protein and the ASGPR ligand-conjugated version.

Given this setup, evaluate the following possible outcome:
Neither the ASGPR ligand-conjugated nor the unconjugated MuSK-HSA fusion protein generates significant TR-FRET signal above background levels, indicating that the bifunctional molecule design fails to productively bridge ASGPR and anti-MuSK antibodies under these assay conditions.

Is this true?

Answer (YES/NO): NO